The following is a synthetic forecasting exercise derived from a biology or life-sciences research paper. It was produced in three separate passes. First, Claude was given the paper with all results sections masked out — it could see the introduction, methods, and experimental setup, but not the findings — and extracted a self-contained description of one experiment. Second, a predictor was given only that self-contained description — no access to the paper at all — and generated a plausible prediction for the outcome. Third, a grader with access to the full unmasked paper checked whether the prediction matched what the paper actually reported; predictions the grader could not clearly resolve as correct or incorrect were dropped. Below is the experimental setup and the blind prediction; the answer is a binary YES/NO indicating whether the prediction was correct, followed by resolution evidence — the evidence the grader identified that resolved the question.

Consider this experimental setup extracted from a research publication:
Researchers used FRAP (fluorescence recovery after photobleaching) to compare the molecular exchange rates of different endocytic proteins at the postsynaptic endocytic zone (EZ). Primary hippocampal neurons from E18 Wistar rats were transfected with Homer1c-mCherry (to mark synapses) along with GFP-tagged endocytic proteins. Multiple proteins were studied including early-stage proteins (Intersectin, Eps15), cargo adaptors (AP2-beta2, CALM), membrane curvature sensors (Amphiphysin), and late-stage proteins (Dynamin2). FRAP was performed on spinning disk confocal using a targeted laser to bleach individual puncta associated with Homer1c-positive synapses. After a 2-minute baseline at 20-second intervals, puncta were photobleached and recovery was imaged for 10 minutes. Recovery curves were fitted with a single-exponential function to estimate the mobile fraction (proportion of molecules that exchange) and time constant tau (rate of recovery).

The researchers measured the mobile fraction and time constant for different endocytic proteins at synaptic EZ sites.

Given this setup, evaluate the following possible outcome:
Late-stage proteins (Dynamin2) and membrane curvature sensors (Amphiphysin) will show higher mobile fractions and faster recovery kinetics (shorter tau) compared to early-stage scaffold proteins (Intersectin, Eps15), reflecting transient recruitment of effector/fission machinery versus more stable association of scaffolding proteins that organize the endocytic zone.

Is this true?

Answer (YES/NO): NO